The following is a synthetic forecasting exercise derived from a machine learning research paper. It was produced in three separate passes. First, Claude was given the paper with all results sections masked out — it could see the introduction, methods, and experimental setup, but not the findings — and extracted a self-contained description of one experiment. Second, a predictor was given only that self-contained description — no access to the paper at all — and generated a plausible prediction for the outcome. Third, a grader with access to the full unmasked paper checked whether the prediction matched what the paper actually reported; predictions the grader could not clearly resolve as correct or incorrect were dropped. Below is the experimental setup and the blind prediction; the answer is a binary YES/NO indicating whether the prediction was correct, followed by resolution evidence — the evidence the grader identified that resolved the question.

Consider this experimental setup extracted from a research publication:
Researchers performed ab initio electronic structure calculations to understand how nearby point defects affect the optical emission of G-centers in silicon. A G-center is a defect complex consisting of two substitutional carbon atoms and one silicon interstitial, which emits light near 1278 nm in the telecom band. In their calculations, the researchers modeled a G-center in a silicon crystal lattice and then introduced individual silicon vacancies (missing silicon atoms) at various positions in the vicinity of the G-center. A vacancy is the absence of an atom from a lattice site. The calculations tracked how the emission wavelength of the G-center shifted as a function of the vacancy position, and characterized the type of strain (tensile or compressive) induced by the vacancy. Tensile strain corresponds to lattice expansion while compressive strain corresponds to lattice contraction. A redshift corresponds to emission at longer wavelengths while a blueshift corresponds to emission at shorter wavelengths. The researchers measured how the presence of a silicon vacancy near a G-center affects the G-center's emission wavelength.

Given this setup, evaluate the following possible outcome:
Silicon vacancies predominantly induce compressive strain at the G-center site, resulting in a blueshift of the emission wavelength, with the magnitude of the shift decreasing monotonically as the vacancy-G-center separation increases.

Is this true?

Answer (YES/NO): NO